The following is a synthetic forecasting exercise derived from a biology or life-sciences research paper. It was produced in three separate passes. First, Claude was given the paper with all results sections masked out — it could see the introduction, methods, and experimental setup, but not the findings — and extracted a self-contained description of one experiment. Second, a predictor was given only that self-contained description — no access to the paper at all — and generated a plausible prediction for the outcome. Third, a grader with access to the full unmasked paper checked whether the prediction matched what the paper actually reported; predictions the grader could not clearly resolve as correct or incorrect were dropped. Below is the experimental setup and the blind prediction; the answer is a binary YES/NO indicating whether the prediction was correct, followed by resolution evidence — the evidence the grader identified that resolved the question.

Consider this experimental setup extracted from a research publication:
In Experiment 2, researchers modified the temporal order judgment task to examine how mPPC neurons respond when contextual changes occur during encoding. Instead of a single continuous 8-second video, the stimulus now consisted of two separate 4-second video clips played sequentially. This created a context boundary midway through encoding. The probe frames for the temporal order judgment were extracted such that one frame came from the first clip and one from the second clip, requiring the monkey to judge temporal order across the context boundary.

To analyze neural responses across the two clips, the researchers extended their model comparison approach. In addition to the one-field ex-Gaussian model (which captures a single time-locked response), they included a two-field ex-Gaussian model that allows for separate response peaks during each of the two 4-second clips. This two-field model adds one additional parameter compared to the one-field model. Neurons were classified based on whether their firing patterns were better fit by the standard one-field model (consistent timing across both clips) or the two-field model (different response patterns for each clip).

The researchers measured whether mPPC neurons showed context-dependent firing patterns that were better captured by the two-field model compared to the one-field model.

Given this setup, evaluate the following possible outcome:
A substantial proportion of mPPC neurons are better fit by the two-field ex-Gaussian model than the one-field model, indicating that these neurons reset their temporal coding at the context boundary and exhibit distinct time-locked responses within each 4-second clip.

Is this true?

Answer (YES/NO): NO